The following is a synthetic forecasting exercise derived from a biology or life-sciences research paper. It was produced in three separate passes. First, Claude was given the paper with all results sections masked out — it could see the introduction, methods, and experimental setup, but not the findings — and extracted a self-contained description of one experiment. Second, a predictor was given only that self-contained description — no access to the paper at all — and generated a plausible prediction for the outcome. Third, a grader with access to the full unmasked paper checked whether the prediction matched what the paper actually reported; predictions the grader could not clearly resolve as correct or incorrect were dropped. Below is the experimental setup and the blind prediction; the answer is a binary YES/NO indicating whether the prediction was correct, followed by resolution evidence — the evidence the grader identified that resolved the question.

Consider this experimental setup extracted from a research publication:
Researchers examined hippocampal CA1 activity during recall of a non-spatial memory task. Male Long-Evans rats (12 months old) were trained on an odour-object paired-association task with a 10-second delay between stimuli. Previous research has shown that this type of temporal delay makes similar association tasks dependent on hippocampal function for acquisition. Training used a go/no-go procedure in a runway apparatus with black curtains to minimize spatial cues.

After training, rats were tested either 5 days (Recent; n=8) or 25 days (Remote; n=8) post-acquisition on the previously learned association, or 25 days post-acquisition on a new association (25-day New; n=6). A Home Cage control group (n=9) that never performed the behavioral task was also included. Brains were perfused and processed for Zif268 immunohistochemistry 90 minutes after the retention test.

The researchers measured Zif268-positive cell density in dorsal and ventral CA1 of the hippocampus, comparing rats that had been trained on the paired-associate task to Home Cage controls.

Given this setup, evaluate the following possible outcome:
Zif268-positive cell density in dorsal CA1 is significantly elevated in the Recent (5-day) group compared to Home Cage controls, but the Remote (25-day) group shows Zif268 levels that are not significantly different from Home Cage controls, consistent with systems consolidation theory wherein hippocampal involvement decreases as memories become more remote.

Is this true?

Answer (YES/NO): NO